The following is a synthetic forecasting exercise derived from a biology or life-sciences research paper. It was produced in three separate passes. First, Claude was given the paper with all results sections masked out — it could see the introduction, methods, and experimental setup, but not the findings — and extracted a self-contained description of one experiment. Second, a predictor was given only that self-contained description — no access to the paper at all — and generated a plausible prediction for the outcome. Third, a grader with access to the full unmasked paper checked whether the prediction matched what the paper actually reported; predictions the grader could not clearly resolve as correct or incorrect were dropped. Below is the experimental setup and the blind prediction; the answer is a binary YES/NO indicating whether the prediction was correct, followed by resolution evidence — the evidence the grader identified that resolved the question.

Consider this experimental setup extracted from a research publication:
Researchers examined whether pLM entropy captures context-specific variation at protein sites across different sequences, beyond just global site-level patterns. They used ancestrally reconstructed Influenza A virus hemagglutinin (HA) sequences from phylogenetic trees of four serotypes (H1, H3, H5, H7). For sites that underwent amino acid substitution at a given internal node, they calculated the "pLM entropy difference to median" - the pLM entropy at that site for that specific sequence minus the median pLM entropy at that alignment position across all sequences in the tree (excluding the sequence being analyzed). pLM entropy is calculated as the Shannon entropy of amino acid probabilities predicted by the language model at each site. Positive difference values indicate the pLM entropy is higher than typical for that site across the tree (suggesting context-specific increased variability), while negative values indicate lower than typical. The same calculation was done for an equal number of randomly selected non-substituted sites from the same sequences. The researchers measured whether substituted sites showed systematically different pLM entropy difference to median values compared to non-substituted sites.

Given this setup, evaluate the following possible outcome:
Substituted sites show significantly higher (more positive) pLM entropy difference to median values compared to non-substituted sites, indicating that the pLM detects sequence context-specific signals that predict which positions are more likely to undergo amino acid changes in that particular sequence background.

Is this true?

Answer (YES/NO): YES